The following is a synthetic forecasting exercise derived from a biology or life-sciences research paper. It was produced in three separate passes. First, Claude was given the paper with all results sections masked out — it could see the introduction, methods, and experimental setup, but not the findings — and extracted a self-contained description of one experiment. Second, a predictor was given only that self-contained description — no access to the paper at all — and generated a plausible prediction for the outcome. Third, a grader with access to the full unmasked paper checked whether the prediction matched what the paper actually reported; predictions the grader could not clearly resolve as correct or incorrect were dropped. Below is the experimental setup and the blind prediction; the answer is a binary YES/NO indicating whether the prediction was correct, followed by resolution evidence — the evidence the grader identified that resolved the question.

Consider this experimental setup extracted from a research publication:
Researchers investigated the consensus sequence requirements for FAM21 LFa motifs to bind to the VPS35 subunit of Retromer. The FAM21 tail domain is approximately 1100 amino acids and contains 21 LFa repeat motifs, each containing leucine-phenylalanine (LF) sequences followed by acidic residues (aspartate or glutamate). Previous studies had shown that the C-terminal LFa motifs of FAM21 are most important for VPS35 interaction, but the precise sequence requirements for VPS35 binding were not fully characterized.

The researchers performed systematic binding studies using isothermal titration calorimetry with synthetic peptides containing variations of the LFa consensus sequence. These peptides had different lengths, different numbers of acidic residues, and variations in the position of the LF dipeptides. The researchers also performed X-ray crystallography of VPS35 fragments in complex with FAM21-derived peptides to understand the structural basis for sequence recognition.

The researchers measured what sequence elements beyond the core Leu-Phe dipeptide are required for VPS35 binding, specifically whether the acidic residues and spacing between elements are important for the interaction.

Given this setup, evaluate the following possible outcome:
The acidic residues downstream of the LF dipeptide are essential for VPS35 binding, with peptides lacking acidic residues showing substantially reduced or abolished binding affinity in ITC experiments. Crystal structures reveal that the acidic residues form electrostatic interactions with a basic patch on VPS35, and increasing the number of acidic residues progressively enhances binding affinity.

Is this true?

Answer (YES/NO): NO